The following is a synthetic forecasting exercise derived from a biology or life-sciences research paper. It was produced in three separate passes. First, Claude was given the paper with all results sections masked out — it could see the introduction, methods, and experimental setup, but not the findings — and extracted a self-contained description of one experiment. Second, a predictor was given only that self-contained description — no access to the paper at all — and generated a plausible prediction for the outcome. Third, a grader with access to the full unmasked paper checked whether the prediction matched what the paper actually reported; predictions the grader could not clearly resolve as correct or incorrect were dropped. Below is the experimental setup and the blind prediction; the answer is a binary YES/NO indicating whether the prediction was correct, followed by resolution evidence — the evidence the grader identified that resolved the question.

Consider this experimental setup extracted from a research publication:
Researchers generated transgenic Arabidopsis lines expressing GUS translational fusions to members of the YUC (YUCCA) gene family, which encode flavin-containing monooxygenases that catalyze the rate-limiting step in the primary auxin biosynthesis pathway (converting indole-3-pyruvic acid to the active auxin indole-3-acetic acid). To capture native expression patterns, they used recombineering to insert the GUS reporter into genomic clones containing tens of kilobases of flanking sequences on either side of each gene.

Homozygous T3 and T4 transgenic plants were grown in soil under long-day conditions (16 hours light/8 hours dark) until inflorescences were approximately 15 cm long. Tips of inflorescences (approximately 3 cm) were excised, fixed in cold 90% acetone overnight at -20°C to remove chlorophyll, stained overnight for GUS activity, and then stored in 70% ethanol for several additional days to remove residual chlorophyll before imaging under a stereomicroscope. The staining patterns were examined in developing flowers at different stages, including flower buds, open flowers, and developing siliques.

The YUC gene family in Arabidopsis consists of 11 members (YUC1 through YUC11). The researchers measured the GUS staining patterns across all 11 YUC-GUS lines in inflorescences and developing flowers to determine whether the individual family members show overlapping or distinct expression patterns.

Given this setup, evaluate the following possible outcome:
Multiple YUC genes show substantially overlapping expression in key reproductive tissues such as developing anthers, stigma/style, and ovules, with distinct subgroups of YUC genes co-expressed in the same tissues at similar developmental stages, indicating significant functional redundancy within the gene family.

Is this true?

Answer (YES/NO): NO